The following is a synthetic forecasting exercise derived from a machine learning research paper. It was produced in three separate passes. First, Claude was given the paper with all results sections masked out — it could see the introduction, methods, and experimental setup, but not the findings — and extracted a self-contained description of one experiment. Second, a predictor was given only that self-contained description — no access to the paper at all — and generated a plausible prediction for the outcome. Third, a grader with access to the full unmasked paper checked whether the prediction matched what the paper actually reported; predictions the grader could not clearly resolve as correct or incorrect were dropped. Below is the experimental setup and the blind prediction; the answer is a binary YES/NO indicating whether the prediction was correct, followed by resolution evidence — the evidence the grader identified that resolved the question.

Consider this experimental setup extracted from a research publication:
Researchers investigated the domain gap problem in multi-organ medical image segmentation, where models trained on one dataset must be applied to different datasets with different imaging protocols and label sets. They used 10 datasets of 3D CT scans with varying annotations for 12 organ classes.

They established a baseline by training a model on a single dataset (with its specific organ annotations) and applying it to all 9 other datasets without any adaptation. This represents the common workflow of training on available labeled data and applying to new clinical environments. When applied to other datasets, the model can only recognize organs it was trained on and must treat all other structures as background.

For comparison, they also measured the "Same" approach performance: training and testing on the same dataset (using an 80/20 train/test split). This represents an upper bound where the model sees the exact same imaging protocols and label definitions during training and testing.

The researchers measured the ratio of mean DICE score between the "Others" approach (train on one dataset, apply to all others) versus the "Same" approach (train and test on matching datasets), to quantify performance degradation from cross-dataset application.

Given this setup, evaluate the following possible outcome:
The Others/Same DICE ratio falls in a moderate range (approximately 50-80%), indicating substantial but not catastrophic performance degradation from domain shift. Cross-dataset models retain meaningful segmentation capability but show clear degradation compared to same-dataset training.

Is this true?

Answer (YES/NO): YES